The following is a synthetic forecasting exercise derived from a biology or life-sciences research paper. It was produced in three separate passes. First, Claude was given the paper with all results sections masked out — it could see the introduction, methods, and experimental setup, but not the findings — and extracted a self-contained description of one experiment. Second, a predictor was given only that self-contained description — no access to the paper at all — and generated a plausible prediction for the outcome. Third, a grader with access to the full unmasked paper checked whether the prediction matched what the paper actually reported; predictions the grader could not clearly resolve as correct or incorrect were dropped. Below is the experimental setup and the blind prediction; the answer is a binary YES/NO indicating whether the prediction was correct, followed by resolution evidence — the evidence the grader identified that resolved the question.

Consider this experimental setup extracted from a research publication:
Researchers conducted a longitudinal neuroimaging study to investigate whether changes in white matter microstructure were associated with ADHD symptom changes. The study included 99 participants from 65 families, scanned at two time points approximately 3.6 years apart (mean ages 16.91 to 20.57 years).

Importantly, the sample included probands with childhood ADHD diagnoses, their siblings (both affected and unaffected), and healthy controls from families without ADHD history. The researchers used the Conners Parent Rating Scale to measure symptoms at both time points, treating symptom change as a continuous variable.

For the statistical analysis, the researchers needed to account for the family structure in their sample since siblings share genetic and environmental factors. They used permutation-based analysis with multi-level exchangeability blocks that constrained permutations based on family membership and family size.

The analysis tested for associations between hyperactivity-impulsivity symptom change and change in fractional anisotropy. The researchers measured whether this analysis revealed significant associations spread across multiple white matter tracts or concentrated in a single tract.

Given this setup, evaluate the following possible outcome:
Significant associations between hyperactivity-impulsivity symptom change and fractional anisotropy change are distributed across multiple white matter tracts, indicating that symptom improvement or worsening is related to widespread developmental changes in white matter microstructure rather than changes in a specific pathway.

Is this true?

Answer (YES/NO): YES